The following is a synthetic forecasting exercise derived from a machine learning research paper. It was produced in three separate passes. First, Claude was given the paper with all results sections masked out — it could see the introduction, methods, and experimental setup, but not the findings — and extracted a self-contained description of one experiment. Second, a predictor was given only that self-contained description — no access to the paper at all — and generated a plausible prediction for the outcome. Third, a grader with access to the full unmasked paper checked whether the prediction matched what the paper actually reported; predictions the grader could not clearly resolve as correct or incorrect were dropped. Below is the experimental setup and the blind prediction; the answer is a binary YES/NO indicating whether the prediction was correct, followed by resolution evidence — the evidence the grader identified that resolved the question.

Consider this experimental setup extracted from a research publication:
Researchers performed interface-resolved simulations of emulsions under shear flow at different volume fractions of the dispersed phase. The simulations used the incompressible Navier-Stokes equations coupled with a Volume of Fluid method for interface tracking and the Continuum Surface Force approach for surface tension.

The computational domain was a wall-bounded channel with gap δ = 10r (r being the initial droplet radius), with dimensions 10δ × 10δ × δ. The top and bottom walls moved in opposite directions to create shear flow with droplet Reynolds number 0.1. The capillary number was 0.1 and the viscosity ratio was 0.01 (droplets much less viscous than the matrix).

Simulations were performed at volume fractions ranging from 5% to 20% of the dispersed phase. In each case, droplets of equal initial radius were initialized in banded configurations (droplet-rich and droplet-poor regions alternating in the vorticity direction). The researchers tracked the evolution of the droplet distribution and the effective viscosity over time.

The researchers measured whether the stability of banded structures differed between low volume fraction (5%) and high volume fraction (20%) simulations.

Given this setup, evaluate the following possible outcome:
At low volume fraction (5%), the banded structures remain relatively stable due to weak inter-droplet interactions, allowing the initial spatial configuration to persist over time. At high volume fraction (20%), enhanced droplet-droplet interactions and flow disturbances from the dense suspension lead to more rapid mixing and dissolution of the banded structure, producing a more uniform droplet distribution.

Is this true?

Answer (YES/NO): NO